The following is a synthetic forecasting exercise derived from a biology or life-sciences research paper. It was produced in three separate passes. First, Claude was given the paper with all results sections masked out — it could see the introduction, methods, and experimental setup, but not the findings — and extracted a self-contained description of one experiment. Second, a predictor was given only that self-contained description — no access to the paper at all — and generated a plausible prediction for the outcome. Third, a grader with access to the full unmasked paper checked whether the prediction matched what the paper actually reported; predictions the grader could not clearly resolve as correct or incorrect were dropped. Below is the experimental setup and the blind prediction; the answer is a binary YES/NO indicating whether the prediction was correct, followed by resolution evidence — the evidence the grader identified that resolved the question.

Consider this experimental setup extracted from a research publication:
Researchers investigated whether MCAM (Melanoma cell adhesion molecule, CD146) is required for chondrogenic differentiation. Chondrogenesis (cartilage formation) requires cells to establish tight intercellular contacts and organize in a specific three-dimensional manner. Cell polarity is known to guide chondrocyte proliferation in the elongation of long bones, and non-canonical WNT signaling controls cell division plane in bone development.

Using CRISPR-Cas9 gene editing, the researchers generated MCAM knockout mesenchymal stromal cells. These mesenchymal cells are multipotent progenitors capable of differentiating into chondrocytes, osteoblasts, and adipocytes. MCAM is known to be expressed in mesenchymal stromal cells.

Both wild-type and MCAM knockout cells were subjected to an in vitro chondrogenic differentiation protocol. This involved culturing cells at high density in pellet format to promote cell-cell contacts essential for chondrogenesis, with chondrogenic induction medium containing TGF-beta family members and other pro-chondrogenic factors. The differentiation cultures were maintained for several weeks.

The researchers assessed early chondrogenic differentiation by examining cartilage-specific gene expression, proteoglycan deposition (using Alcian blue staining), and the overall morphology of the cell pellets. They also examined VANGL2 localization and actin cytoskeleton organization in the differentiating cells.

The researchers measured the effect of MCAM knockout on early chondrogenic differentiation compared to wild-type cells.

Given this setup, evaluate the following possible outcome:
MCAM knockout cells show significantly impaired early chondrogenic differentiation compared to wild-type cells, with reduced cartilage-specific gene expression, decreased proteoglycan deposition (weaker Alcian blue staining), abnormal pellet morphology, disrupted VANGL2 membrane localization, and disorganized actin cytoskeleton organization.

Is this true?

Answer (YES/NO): YES